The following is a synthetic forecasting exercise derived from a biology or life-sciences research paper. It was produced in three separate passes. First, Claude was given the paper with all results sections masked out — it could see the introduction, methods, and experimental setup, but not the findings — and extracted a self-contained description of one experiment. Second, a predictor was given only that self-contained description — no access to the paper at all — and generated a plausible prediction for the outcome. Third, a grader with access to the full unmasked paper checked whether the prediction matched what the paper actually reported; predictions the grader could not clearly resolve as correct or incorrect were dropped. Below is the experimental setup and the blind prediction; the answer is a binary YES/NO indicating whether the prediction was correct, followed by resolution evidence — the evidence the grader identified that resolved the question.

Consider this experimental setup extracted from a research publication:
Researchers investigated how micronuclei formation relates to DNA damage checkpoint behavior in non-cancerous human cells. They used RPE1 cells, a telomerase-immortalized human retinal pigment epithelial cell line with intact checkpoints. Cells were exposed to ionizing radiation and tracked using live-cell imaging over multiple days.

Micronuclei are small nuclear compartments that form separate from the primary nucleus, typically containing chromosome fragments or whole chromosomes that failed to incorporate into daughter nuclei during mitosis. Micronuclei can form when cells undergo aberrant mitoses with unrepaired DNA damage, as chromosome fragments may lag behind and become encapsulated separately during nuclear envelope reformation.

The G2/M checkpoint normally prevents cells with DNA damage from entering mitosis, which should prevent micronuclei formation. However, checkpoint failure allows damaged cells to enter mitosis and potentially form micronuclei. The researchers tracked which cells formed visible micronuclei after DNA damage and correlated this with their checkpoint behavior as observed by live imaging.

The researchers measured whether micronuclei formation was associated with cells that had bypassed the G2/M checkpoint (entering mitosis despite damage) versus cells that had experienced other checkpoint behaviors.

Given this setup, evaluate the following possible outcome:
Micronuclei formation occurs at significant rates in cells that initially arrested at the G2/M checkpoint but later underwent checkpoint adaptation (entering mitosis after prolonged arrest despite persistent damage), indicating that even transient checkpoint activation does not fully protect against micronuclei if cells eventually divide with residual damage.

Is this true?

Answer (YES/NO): NO